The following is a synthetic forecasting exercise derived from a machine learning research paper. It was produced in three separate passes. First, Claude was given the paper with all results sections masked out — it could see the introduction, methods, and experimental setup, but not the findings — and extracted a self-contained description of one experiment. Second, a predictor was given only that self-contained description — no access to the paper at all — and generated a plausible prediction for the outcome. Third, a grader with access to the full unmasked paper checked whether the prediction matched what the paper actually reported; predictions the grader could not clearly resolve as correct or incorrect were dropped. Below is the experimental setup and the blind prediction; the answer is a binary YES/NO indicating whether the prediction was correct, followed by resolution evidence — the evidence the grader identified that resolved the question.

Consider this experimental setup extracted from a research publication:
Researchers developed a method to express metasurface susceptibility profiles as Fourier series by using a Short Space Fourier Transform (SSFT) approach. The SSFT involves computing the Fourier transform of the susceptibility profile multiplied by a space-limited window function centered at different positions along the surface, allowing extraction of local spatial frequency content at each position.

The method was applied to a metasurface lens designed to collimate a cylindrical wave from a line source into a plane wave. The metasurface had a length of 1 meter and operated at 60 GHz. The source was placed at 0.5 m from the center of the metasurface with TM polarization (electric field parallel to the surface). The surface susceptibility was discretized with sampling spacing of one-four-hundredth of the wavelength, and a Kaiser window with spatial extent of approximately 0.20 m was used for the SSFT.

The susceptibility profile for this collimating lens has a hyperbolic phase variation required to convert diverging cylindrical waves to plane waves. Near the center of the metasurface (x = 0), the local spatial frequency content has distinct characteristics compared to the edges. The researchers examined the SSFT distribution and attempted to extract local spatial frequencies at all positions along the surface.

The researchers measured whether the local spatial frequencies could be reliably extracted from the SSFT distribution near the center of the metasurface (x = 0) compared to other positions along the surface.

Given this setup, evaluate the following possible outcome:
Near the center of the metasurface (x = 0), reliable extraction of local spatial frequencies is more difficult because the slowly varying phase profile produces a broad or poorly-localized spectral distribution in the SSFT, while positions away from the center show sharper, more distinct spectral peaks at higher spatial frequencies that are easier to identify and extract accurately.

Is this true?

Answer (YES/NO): YES